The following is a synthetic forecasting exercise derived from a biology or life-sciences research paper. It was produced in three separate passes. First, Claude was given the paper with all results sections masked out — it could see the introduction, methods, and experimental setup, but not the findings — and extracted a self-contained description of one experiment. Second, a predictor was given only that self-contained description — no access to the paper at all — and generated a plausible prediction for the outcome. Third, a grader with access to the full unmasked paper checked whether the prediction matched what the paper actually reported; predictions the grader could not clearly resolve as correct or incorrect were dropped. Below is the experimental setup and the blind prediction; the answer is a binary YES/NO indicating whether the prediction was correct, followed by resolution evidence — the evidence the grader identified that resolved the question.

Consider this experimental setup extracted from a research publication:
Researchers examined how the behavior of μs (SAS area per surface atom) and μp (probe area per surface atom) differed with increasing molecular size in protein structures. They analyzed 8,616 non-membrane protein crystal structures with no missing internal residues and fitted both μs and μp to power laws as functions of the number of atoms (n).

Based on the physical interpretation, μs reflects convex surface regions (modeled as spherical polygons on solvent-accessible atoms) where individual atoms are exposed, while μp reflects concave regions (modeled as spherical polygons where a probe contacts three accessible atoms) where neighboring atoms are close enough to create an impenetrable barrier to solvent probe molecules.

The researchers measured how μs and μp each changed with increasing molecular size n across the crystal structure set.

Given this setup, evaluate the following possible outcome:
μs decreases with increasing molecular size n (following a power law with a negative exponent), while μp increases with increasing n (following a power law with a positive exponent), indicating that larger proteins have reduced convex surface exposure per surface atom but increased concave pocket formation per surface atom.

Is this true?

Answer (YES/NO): NO